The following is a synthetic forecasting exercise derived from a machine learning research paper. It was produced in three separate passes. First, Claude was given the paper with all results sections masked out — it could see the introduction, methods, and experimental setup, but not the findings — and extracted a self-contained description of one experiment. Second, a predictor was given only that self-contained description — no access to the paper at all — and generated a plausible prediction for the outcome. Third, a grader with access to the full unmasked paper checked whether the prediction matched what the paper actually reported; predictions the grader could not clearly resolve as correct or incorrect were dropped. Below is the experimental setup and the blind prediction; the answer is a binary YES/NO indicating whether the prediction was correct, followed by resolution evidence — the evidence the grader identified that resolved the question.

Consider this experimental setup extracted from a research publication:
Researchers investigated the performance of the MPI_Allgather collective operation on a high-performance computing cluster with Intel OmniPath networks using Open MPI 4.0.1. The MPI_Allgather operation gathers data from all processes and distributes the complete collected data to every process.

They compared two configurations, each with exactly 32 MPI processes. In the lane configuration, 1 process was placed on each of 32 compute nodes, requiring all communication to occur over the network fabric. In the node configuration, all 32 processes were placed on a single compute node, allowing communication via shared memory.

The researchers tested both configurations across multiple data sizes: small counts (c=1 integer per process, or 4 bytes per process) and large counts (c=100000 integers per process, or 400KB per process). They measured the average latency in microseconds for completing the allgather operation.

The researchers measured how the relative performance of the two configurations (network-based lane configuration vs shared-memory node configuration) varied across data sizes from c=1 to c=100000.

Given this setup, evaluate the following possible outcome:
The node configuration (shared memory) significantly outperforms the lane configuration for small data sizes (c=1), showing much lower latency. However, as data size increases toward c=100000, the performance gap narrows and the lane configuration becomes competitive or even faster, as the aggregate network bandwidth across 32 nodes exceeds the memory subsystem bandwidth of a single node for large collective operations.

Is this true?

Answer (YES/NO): YES